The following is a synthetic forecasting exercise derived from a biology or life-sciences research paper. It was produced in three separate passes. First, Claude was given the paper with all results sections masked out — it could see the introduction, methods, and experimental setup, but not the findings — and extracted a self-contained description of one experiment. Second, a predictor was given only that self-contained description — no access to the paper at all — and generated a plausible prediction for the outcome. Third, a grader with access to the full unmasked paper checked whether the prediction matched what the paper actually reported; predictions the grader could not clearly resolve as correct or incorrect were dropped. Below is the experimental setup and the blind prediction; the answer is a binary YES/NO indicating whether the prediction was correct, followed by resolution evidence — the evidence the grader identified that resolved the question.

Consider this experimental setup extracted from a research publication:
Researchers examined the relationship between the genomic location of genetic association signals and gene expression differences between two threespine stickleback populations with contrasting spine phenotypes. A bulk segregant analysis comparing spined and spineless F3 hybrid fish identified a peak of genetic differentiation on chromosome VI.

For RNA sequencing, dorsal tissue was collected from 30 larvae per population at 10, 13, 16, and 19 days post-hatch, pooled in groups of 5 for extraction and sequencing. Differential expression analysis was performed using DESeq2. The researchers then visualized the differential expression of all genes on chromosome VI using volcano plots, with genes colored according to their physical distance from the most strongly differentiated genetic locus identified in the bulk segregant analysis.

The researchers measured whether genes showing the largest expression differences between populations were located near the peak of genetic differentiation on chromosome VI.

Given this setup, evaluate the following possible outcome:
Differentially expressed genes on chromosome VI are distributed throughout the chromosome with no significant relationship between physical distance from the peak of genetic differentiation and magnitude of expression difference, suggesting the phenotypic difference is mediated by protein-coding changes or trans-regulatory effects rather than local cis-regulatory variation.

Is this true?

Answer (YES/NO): NO